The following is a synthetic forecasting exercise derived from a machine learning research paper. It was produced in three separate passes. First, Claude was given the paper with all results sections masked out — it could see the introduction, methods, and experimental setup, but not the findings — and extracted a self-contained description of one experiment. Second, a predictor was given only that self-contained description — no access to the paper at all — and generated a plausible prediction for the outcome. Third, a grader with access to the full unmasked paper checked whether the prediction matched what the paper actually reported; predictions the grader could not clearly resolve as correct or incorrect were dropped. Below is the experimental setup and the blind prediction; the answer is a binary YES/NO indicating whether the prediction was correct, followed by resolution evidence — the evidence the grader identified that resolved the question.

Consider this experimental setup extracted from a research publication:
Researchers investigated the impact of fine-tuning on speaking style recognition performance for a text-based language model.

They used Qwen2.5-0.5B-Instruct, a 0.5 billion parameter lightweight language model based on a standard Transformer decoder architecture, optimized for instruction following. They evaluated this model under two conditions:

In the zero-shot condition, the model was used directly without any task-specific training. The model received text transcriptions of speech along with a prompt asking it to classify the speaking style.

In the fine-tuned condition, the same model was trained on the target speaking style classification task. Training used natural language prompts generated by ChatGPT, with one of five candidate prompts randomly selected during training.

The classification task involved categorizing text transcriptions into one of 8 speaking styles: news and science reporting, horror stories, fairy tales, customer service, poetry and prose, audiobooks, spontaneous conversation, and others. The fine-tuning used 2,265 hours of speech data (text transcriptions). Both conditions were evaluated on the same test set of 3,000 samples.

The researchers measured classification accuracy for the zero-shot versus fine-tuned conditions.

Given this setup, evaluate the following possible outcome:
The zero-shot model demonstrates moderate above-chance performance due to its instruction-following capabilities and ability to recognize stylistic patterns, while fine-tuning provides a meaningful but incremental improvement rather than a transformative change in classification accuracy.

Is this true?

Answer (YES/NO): NO